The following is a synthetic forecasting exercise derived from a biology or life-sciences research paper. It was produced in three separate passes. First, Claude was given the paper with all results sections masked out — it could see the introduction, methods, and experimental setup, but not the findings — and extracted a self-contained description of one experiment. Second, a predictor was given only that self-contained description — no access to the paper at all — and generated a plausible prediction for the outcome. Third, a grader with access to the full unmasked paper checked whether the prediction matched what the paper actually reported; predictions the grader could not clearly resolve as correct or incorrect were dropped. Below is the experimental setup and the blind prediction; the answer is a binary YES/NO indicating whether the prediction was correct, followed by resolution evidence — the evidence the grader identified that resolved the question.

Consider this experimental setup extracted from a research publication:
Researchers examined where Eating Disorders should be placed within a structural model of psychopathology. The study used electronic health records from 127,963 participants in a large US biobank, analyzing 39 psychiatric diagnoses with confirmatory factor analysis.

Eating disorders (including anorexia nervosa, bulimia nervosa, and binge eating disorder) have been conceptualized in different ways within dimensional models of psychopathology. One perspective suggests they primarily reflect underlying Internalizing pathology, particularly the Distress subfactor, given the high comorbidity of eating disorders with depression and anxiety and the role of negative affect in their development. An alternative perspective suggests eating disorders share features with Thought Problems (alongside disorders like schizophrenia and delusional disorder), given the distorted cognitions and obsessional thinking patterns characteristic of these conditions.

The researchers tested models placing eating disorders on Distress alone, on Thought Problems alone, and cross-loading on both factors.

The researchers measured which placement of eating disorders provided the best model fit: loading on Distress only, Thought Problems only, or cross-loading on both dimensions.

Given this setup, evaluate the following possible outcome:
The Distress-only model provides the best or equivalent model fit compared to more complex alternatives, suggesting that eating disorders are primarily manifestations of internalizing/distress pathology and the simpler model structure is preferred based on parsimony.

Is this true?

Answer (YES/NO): YES